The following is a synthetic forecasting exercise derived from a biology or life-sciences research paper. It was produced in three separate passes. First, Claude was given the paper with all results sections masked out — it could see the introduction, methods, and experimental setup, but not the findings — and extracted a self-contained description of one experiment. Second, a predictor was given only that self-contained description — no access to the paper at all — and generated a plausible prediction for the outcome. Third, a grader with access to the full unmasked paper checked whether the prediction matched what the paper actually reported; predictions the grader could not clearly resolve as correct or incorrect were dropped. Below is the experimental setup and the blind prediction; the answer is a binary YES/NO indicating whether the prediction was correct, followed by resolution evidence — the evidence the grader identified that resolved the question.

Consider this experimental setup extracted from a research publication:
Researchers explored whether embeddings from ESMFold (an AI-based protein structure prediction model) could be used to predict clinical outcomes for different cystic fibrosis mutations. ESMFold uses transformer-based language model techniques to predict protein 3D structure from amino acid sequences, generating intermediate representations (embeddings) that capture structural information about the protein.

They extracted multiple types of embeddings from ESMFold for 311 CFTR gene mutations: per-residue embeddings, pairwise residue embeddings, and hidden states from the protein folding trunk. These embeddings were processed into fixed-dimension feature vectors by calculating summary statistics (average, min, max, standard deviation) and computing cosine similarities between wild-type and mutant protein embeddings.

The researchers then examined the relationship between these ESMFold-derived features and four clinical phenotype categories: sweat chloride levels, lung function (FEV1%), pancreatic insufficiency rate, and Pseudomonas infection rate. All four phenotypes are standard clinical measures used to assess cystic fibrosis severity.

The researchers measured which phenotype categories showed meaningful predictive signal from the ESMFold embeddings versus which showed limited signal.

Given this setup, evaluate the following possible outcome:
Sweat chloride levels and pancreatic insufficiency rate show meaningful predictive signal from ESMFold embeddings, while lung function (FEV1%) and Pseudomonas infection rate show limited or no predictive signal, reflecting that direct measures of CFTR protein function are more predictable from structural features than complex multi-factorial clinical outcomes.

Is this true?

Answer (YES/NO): NO